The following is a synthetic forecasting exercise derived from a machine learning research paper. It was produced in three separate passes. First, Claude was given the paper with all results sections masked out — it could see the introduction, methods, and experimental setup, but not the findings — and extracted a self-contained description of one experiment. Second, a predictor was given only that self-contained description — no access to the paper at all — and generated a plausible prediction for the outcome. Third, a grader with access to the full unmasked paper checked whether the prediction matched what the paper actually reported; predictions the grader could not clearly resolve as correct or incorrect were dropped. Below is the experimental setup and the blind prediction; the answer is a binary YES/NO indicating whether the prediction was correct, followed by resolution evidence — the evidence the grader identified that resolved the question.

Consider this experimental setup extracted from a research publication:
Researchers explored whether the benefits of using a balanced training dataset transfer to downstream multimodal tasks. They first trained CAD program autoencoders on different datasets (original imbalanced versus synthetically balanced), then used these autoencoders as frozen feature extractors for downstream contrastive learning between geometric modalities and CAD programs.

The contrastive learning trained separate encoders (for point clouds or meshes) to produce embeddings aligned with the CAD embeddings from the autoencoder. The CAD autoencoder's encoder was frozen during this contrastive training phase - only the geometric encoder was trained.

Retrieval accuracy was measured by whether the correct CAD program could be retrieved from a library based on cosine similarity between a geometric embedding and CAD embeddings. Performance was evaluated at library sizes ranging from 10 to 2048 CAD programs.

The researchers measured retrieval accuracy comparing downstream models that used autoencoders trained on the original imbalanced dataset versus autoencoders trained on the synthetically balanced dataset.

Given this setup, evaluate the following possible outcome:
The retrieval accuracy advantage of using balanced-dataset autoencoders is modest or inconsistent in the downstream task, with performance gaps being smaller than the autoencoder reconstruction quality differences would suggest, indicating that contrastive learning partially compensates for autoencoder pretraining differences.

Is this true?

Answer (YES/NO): NO